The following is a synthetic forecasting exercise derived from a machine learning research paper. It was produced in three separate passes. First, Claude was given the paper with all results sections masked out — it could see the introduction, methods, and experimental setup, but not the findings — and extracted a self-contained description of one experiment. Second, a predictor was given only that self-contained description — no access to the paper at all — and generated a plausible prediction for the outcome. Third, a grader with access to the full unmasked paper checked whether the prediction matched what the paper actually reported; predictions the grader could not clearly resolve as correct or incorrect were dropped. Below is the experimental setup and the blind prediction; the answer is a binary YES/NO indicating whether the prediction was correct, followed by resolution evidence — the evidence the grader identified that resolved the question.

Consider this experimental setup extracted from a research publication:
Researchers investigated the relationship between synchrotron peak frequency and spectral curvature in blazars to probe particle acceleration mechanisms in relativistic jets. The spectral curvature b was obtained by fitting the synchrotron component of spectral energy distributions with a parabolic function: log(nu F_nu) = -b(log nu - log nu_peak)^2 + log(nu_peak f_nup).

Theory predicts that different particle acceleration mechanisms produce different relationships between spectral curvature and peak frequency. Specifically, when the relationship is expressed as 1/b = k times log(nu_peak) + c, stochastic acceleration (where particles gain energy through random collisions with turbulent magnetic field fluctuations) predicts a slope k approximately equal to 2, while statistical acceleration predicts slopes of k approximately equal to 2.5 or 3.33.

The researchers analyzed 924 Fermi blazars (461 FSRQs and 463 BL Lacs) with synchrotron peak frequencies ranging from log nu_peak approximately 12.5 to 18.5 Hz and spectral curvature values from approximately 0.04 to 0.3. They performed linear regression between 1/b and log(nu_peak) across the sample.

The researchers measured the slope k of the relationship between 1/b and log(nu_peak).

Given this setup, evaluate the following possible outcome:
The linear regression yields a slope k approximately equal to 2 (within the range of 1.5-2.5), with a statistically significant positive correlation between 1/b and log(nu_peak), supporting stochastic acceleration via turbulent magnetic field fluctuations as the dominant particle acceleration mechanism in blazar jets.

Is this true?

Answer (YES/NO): NO